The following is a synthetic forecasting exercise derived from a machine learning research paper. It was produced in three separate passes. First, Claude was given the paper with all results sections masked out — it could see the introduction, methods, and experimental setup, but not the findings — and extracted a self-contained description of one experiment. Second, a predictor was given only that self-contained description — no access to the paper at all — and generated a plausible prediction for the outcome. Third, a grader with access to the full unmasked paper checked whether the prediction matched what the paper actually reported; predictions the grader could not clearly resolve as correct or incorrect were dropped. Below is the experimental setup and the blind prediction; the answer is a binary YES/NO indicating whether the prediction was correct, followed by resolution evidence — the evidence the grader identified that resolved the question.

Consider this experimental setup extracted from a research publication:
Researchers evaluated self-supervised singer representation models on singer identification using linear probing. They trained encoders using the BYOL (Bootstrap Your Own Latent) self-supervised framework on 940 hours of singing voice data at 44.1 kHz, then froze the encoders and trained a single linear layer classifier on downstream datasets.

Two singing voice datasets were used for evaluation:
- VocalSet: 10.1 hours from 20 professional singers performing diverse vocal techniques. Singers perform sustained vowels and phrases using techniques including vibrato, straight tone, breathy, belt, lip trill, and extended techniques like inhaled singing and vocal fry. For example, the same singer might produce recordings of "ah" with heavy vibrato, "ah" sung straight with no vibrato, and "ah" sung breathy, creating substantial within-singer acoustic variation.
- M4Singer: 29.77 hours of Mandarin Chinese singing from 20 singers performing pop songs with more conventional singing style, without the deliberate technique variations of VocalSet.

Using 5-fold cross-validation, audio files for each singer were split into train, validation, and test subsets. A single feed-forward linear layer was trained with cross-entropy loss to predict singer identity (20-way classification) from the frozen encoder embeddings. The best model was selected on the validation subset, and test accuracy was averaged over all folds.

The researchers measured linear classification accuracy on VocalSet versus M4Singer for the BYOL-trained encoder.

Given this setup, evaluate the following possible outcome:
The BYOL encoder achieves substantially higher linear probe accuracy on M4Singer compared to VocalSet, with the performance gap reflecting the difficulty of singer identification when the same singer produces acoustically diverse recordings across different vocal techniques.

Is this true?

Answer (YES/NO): YES